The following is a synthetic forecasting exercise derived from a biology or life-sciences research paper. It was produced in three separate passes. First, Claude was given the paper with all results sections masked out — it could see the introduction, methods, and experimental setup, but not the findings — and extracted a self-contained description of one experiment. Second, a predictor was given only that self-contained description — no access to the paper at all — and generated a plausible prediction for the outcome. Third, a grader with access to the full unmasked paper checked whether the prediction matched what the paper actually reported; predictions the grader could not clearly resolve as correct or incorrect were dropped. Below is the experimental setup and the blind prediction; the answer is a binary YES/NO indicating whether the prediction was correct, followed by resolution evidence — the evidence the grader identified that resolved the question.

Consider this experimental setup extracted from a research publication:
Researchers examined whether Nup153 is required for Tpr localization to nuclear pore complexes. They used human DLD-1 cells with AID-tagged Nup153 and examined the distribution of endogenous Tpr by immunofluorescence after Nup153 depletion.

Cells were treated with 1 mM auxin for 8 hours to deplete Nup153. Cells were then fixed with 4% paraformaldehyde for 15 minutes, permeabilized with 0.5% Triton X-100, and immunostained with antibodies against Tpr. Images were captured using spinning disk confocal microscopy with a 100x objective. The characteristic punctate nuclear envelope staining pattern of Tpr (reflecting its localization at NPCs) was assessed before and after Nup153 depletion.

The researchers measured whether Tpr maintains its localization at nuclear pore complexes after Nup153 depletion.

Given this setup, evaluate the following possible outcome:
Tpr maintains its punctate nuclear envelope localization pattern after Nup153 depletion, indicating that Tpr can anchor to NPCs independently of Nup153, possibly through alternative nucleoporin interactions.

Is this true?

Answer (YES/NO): YES